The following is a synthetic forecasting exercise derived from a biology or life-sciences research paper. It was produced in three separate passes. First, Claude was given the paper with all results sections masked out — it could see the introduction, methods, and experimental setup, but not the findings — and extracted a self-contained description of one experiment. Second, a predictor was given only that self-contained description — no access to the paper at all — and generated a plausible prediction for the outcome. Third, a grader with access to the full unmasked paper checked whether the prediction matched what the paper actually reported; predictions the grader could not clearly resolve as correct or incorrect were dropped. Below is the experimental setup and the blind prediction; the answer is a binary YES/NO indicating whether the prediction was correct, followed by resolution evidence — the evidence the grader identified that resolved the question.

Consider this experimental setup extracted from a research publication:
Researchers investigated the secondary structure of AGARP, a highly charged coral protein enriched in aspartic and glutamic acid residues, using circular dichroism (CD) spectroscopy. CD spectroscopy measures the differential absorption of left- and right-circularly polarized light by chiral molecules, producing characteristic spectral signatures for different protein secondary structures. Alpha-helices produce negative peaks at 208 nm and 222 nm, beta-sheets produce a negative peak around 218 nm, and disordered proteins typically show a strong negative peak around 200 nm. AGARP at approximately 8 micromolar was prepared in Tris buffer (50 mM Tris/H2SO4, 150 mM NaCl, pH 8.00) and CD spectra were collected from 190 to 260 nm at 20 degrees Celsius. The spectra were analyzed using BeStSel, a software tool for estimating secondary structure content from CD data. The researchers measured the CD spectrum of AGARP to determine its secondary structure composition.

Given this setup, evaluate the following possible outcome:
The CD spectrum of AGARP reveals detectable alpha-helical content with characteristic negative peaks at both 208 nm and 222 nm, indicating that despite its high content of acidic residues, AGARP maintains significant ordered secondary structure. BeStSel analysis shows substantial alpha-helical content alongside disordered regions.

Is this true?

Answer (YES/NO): NO